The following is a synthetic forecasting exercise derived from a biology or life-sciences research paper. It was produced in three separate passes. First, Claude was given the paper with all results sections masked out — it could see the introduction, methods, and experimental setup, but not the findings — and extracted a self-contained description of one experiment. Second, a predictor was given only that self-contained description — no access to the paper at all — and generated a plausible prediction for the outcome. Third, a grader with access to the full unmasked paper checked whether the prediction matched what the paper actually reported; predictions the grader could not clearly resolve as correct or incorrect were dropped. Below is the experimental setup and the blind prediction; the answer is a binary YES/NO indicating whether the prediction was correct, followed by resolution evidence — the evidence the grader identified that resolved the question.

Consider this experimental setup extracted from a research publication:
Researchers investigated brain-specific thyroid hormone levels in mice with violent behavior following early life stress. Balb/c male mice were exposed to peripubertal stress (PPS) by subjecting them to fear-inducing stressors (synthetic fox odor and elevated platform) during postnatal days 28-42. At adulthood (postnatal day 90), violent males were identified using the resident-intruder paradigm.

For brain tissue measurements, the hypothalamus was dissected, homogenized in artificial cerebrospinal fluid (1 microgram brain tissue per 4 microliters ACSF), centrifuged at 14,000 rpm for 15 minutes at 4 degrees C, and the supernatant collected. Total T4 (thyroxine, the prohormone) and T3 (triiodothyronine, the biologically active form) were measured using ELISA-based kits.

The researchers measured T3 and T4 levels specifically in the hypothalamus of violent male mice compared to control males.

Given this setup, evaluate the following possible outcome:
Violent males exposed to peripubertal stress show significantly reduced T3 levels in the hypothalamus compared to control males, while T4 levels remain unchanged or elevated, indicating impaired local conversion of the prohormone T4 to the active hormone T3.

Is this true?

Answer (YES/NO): NO